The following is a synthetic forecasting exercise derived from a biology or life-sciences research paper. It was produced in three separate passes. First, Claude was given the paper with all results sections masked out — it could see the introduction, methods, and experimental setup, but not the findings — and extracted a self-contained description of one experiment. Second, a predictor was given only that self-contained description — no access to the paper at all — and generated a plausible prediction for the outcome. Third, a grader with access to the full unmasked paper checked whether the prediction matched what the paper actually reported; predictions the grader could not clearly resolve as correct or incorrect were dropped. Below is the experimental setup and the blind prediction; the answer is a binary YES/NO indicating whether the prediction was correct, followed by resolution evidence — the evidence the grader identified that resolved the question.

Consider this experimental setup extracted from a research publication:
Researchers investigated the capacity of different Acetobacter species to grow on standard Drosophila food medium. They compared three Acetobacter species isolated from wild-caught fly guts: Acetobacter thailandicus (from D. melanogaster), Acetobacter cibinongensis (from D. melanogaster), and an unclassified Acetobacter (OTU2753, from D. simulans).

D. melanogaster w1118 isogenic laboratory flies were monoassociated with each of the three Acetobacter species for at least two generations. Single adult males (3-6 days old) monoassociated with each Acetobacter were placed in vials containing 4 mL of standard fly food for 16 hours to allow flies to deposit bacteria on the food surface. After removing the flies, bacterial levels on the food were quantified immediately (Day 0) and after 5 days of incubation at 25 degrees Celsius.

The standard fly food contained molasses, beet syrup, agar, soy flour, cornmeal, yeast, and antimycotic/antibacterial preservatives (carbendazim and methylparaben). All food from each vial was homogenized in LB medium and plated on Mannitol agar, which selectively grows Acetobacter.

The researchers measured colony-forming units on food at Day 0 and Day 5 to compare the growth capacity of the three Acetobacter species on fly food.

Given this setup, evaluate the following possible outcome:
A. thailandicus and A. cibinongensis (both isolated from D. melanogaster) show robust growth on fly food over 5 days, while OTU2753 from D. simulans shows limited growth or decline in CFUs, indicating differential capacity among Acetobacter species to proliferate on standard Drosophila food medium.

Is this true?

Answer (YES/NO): NO